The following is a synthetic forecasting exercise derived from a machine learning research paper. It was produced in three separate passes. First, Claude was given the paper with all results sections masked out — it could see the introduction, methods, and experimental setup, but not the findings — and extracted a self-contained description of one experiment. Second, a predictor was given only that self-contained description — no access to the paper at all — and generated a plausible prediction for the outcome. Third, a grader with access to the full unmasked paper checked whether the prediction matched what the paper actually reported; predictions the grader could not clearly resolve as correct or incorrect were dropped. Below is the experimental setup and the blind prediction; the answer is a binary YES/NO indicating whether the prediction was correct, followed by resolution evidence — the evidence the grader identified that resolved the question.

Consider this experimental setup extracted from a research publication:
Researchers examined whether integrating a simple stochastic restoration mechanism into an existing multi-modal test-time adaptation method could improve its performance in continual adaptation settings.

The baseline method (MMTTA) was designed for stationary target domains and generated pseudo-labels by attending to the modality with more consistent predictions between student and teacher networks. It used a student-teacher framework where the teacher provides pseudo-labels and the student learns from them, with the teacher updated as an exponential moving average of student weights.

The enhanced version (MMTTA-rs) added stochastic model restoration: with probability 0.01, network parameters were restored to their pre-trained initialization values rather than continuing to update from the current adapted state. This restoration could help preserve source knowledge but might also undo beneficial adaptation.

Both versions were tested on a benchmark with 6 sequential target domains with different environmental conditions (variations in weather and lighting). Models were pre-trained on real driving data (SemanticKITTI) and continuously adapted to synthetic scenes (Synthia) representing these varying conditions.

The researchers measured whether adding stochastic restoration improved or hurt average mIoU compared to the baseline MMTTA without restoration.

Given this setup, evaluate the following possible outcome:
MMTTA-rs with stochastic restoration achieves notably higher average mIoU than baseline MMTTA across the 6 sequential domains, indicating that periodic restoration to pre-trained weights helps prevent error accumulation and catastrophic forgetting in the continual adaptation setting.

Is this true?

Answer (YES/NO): YES